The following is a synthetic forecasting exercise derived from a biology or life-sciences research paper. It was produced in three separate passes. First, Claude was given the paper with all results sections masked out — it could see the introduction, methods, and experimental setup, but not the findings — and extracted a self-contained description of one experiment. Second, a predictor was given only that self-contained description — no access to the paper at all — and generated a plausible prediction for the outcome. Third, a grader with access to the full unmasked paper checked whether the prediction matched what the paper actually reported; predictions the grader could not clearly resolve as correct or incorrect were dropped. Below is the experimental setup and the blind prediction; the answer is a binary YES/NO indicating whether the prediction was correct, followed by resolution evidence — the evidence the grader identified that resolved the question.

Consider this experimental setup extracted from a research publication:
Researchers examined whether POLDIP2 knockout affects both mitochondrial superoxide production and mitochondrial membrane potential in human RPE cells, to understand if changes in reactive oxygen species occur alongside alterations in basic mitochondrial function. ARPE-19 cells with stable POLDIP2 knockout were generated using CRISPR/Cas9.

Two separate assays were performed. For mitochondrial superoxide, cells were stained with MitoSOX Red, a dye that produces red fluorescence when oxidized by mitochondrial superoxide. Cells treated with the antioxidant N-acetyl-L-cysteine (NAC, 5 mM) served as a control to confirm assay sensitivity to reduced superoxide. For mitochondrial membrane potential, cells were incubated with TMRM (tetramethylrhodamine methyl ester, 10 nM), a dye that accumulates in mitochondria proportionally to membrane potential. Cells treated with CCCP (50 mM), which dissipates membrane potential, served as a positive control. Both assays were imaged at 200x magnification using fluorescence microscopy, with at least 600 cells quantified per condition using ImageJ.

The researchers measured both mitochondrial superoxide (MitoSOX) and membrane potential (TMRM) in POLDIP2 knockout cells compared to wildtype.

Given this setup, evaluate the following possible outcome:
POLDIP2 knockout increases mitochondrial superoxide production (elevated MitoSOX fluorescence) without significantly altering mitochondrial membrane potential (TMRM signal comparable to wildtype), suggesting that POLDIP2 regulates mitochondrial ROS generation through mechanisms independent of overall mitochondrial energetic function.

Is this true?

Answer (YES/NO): NO